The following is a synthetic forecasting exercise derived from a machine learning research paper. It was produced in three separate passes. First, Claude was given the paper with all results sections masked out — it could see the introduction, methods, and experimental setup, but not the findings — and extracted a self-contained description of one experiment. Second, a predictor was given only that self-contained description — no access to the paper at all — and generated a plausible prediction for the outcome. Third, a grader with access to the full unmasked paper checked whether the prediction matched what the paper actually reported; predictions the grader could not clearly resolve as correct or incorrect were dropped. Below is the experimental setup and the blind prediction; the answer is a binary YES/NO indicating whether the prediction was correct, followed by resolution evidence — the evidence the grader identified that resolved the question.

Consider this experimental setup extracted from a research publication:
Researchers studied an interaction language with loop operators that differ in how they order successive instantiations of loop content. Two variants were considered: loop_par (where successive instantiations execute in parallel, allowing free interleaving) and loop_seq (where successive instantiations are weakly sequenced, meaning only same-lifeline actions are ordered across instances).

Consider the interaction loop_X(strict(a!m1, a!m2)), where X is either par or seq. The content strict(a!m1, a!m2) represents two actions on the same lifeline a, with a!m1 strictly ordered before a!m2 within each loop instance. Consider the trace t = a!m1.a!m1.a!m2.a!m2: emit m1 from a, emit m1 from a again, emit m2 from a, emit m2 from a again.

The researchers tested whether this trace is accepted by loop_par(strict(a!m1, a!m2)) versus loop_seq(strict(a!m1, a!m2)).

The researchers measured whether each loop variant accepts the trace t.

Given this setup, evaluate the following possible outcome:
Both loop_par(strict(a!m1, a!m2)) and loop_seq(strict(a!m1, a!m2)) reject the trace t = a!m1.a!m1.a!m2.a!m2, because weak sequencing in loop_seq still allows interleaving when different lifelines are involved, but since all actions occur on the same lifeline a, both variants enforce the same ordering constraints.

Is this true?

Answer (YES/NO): NO